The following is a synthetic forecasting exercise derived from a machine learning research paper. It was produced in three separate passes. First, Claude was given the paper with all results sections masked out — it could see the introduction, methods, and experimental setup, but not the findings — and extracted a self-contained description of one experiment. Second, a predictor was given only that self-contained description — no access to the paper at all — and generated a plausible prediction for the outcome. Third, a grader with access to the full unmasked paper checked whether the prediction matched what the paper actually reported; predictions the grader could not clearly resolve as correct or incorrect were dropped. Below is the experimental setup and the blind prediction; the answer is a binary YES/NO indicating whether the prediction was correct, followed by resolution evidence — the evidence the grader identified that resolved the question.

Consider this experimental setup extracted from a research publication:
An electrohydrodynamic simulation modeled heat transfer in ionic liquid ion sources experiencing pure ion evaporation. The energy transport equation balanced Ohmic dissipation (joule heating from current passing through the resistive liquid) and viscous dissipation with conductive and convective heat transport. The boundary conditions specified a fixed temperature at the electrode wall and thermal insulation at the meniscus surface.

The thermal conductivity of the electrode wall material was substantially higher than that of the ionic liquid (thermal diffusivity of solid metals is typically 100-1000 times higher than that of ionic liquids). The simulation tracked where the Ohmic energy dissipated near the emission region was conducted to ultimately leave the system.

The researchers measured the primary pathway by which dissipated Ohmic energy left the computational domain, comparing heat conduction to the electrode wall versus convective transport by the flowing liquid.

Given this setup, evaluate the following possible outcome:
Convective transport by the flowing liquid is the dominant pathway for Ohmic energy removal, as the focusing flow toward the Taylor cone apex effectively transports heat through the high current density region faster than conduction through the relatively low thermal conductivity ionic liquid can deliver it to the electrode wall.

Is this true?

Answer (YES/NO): NO